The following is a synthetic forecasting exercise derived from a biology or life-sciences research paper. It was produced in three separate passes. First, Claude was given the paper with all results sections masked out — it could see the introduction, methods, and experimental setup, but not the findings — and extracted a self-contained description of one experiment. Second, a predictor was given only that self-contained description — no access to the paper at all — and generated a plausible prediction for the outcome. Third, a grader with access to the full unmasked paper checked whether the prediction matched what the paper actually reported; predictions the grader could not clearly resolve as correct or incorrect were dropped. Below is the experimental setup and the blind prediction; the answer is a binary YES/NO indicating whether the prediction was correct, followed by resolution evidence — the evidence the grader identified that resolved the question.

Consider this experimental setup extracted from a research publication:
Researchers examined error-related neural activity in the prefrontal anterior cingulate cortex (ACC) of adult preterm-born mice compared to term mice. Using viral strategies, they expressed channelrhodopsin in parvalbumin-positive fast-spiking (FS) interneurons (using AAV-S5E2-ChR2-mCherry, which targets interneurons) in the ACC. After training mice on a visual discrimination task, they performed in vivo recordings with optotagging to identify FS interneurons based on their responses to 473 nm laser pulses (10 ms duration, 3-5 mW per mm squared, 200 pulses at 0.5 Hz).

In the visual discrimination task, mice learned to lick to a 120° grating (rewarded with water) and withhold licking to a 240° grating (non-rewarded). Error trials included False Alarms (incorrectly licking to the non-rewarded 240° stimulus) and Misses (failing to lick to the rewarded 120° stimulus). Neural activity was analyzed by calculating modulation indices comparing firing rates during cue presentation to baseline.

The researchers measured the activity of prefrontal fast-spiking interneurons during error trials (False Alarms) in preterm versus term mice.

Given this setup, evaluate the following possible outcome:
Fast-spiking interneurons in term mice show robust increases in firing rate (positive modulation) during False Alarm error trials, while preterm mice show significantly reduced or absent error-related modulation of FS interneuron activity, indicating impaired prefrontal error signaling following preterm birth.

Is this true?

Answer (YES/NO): NO